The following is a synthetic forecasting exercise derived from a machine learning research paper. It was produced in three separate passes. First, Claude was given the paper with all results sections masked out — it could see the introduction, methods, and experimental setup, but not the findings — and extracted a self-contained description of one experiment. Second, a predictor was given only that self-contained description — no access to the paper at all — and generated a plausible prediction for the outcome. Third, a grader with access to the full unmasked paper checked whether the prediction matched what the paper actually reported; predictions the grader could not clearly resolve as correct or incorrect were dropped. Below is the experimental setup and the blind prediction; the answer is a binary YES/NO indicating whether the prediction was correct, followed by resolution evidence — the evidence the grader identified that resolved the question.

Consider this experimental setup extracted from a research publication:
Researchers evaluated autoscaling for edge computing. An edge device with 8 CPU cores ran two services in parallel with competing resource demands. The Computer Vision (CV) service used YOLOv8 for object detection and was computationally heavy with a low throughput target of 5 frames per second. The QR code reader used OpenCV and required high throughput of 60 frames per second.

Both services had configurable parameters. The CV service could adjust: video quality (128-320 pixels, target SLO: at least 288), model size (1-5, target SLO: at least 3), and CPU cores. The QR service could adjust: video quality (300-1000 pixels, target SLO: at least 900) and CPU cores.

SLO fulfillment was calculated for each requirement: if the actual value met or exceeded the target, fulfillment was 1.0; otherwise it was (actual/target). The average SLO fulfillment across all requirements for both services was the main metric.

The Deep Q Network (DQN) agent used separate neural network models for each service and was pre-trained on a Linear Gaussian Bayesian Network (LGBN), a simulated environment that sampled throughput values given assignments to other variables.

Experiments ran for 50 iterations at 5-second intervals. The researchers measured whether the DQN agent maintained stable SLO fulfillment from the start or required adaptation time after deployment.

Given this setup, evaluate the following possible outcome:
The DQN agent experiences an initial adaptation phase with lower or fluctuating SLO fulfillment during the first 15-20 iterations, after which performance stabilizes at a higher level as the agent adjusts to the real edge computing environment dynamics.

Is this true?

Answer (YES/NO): NO